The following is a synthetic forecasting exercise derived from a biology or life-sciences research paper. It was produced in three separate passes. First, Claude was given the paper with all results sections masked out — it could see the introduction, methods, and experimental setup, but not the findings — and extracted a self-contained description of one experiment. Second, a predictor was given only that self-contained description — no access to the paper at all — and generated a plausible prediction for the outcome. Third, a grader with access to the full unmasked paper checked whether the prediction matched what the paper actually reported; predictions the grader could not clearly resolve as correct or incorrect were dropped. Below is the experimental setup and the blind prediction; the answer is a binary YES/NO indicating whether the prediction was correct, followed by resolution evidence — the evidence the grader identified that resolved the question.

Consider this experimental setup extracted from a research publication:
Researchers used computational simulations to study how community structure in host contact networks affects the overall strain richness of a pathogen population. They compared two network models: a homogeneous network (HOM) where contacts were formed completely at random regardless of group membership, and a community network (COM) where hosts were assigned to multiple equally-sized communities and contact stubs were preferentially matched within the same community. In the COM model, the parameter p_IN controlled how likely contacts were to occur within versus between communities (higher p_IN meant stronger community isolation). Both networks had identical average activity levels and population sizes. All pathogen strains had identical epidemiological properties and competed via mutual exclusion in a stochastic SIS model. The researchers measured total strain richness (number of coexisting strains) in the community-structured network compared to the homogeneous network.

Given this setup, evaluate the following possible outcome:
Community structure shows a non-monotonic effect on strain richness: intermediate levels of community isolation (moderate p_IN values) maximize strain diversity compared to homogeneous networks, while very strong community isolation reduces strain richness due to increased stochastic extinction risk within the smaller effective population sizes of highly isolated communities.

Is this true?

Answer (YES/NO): NO